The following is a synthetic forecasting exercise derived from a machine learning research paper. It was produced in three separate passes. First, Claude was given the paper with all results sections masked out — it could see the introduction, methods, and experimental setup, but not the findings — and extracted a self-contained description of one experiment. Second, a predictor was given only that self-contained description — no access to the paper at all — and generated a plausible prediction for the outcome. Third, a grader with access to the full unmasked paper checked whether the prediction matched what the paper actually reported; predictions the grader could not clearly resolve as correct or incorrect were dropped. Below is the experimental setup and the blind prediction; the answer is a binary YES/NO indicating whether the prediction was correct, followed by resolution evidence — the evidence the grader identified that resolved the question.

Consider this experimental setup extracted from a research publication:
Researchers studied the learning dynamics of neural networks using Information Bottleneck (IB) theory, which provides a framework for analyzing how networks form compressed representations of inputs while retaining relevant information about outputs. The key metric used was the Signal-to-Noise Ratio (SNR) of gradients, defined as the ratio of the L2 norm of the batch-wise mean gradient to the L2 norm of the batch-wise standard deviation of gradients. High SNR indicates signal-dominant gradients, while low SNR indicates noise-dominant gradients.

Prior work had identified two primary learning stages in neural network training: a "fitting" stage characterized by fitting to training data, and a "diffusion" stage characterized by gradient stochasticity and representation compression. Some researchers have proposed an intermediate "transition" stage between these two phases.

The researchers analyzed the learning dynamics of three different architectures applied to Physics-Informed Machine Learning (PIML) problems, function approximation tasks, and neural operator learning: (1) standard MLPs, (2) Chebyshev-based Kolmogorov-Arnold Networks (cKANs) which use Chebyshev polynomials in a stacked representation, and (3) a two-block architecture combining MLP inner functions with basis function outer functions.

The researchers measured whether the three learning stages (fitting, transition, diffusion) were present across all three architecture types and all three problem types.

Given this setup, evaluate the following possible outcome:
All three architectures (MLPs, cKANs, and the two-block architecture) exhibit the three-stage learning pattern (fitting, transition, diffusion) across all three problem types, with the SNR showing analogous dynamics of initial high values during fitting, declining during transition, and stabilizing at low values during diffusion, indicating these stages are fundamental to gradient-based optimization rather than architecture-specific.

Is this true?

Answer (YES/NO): NO